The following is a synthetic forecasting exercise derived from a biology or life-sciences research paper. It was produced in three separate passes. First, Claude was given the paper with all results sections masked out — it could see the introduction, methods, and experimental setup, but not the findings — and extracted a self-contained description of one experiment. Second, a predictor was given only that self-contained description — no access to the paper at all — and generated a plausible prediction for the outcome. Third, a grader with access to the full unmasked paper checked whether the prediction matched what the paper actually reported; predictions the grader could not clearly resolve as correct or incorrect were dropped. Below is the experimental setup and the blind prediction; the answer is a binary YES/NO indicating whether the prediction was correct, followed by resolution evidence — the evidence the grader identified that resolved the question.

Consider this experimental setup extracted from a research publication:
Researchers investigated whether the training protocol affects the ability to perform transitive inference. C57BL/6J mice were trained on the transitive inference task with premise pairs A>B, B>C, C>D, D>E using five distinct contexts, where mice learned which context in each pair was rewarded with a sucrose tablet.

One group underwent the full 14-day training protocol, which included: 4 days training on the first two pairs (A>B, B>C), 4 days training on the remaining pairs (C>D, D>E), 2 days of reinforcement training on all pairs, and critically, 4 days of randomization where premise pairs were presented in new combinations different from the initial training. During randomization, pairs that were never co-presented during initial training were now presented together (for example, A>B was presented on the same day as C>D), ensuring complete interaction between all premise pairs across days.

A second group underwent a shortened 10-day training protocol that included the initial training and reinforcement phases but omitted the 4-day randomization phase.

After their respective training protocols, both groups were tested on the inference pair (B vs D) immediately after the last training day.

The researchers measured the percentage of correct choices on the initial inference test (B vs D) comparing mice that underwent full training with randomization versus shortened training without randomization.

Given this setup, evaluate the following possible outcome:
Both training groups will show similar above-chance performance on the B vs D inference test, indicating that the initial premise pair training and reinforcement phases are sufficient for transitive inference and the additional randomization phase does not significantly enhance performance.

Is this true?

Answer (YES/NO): NO